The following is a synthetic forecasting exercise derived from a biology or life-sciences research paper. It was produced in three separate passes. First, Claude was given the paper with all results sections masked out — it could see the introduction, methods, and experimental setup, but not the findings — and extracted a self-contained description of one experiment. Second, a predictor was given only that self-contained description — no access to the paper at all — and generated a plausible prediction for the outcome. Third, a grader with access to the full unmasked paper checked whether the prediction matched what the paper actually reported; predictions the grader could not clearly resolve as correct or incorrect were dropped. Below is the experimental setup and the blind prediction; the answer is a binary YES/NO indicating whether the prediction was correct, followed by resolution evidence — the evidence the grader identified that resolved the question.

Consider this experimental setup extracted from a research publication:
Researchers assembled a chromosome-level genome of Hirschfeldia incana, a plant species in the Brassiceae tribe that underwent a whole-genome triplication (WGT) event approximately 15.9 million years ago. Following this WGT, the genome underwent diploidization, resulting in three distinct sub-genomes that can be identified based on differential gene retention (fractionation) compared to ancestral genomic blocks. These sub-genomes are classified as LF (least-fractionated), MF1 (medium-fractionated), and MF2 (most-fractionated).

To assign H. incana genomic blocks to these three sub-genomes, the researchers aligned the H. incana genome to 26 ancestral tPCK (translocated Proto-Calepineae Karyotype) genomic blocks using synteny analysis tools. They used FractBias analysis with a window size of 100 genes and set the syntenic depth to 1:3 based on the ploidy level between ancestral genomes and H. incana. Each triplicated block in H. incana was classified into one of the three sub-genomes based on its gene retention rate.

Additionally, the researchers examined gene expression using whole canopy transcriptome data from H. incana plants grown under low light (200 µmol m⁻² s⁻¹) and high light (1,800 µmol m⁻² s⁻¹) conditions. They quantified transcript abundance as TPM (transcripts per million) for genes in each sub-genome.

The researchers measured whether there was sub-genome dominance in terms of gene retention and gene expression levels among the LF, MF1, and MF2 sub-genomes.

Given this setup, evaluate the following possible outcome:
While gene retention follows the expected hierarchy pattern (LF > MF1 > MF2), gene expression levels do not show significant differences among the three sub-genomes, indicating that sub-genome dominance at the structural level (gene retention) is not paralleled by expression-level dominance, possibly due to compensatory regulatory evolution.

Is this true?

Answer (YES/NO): NO